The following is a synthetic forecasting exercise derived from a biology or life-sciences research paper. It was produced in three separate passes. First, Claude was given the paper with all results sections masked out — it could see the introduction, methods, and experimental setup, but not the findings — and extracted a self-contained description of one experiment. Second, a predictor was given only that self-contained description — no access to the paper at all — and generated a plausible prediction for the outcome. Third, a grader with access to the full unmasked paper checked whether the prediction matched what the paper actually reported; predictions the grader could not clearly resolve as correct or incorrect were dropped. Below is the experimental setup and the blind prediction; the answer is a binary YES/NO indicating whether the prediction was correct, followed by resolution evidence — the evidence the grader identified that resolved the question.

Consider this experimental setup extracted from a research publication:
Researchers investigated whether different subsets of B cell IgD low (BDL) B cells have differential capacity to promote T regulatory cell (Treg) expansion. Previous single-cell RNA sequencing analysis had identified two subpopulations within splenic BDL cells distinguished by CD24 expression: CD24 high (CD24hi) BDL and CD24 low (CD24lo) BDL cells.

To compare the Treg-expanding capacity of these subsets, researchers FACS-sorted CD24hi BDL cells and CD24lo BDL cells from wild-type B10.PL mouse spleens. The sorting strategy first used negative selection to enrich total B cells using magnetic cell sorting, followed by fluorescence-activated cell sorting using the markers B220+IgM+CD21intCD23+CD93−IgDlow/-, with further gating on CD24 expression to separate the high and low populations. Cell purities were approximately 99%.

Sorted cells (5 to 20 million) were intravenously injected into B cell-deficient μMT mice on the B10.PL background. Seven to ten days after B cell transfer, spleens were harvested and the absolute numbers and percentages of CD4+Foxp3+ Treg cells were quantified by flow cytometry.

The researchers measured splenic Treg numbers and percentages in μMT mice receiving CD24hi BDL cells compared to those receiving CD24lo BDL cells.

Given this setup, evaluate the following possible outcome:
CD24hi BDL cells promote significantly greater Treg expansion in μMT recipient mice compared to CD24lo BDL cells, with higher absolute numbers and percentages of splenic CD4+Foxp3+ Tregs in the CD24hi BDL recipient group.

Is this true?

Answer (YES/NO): YES